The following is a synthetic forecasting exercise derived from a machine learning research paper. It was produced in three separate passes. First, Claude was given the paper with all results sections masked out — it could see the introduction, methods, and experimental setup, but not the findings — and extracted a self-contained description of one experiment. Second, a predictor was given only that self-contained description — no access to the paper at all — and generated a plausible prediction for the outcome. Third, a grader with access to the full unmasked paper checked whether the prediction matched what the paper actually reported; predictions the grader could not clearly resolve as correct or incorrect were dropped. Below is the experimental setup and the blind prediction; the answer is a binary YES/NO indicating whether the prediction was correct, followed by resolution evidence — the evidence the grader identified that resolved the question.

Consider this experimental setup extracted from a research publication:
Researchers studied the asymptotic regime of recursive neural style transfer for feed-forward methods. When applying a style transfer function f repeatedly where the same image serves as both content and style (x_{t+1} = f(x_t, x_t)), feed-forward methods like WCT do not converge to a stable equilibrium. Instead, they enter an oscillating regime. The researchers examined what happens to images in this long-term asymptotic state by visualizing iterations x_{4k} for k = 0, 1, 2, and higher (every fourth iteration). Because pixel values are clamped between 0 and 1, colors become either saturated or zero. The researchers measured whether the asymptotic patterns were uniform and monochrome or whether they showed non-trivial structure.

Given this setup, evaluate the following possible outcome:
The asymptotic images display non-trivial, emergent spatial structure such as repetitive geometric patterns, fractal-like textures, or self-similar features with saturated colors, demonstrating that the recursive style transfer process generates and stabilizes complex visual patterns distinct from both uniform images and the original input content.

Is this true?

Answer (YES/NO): YES